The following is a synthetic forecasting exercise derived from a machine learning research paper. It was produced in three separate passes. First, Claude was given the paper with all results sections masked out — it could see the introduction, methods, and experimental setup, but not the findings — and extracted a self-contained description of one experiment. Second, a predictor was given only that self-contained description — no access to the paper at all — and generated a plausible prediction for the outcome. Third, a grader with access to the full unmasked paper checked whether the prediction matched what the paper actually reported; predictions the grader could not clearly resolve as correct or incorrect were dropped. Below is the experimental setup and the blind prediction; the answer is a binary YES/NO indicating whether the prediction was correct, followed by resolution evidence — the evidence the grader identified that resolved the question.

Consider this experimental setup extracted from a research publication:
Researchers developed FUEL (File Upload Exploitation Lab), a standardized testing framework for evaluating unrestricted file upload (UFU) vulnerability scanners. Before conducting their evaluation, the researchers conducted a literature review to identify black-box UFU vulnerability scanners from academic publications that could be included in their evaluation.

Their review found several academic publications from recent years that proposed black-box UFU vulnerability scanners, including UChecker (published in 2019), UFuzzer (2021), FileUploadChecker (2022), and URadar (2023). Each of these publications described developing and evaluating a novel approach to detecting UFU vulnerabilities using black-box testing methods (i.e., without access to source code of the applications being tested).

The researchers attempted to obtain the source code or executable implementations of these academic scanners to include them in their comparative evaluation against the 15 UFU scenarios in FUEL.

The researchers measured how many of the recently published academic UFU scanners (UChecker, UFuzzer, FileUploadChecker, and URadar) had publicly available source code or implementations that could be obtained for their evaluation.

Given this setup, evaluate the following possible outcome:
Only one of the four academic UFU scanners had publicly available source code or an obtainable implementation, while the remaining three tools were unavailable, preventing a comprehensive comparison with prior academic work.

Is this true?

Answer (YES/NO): NO